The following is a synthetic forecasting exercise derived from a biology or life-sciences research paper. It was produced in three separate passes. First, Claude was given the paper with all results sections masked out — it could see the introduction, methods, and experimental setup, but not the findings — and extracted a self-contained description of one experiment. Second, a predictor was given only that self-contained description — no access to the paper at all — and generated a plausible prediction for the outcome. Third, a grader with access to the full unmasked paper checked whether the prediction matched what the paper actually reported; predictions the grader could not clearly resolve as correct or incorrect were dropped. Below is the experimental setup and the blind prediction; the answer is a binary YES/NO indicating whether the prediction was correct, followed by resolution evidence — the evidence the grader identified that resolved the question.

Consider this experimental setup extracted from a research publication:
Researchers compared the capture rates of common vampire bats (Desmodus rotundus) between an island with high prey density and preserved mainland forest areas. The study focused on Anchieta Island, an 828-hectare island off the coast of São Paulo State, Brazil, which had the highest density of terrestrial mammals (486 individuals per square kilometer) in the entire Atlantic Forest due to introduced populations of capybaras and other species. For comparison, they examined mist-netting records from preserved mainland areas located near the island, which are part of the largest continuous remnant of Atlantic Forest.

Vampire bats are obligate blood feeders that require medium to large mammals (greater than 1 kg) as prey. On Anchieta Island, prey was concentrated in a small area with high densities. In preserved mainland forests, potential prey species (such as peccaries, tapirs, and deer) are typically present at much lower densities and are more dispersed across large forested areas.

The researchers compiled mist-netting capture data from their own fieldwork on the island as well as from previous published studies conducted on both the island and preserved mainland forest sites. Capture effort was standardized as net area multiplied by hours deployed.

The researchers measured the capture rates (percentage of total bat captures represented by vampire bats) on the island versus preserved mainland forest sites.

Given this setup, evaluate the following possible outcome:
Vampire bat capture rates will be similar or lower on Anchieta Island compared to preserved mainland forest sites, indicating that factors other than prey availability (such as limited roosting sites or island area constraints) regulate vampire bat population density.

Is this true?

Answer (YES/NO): NO